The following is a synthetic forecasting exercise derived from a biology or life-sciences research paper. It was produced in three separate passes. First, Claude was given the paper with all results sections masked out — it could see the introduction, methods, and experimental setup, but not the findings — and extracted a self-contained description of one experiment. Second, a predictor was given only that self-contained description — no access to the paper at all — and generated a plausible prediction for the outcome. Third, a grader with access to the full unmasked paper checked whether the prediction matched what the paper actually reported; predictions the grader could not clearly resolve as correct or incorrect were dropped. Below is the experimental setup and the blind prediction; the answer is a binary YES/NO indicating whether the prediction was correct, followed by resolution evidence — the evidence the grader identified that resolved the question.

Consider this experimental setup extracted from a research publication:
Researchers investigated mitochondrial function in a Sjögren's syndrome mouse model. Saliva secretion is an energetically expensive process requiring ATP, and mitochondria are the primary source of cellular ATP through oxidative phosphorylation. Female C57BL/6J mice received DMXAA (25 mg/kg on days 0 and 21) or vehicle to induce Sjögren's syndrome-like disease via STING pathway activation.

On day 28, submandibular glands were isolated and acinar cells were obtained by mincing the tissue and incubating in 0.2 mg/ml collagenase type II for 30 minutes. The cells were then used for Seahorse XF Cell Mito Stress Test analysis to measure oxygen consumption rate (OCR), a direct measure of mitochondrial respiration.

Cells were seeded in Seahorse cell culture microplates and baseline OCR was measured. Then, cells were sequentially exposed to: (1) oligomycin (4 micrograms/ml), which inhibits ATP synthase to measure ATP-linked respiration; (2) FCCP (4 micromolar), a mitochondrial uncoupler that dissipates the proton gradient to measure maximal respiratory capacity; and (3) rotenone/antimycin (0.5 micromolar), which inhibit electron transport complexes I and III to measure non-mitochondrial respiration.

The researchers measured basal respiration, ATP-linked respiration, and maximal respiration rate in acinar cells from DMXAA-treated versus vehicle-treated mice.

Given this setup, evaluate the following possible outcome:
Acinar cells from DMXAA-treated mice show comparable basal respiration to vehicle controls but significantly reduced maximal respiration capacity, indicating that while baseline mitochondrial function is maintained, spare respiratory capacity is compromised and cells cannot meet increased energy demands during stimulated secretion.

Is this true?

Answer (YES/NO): NO